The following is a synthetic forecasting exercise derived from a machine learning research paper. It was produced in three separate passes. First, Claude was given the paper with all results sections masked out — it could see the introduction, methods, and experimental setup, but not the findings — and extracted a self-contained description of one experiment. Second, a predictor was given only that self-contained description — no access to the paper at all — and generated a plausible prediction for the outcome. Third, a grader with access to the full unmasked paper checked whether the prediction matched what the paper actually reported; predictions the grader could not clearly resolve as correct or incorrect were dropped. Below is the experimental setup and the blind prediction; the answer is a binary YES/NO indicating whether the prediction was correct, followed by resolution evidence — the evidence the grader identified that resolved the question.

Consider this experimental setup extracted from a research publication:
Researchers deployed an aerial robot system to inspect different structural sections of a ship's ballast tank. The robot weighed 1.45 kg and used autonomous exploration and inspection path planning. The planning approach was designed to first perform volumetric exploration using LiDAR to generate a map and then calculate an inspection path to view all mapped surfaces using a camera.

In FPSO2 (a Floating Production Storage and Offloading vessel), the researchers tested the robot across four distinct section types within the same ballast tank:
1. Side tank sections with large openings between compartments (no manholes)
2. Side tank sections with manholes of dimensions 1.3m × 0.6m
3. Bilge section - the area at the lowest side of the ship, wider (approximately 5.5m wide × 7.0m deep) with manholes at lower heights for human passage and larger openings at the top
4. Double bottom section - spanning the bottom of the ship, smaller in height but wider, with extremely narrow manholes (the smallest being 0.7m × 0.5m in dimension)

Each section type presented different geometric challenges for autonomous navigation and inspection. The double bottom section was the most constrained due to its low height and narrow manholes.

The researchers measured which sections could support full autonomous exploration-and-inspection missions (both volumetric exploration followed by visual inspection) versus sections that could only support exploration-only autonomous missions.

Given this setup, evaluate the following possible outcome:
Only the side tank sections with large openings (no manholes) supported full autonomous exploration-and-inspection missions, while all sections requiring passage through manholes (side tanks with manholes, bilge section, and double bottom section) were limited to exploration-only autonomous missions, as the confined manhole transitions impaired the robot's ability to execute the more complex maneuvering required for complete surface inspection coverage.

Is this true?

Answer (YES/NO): NO